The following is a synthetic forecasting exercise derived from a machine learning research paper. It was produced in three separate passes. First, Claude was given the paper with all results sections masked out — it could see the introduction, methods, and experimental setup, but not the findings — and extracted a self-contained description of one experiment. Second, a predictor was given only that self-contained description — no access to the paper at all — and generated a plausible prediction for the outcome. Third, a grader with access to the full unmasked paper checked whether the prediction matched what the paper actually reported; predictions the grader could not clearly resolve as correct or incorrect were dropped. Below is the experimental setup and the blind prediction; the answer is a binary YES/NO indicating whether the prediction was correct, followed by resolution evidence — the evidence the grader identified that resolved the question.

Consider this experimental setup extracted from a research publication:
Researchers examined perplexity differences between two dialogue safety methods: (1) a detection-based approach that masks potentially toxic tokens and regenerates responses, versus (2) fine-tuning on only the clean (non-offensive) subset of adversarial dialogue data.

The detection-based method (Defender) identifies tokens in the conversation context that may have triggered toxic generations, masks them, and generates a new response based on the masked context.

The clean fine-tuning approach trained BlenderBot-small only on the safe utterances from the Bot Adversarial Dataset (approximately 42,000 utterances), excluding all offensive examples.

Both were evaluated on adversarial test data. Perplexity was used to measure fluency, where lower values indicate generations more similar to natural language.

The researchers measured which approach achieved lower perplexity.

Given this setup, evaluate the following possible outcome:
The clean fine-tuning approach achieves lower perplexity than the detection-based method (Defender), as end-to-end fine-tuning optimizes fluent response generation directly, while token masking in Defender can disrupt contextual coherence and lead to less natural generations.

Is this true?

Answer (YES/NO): YES